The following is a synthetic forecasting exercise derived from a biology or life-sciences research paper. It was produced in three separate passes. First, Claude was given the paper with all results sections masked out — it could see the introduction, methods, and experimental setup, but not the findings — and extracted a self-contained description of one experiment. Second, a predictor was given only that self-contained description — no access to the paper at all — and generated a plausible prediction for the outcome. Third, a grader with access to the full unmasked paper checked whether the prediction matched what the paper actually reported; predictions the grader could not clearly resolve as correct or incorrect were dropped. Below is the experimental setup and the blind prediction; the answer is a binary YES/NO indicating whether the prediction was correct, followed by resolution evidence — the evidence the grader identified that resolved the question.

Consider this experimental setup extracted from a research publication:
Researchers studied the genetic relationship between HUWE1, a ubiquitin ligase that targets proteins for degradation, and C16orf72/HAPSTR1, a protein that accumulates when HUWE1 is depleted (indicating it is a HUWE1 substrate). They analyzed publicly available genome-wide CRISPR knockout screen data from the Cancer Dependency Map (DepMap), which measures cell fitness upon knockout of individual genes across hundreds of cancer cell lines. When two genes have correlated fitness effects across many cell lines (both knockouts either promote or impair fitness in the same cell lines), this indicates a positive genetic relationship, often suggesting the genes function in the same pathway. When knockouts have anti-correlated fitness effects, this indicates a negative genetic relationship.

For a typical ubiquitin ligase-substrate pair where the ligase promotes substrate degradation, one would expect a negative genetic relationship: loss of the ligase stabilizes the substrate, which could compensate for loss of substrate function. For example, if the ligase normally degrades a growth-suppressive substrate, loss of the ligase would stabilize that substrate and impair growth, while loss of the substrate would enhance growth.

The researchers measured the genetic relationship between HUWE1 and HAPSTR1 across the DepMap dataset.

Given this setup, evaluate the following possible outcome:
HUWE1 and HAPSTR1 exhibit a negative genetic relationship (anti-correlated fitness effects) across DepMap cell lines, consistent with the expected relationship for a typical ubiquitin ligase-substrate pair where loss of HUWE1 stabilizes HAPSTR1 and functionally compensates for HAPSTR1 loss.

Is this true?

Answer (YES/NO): NO